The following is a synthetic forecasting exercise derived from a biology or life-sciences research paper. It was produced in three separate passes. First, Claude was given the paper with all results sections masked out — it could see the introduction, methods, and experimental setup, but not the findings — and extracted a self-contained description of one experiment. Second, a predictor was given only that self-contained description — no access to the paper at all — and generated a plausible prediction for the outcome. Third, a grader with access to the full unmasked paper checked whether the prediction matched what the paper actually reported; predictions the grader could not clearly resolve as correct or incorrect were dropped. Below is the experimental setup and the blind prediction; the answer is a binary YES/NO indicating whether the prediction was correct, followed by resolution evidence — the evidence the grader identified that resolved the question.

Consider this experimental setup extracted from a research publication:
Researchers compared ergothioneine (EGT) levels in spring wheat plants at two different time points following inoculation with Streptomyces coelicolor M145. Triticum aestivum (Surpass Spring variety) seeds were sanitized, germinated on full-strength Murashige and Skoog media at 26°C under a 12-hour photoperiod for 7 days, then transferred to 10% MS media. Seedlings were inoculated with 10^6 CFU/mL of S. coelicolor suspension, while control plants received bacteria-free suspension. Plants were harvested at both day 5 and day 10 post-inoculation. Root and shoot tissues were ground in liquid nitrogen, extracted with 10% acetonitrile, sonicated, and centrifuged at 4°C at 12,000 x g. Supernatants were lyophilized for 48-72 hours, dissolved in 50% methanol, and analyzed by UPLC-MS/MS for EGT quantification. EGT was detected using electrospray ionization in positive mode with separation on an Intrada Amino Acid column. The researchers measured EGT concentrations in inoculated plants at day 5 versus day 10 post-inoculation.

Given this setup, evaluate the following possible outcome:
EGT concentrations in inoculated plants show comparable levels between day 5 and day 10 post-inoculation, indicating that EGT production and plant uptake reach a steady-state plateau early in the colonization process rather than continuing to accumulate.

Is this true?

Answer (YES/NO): NO